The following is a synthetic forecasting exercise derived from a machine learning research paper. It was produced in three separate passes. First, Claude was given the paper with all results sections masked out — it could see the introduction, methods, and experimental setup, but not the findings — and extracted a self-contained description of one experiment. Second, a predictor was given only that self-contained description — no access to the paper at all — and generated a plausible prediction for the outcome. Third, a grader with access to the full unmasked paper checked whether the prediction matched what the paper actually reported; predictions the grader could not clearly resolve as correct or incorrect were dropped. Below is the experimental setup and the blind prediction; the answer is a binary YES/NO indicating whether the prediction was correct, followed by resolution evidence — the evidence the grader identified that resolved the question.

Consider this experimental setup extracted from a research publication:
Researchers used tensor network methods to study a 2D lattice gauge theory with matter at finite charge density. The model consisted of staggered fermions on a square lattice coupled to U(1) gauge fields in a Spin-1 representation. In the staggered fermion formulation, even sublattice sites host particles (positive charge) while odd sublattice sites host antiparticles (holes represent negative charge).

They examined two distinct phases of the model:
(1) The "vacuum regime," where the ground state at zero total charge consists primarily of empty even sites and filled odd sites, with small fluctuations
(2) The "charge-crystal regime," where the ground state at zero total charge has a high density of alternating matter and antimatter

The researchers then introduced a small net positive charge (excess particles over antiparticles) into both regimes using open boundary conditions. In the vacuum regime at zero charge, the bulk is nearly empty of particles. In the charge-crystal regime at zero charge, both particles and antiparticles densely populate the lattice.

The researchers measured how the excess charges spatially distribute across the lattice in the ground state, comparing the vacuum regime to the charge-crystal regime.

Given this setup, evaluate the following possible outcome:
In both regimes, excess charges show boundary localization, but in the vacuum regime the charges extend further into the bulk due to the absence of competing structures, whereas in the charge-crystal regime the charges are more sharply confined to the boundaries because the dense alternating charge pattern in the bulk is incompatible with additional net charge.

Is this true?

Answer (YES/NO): NO